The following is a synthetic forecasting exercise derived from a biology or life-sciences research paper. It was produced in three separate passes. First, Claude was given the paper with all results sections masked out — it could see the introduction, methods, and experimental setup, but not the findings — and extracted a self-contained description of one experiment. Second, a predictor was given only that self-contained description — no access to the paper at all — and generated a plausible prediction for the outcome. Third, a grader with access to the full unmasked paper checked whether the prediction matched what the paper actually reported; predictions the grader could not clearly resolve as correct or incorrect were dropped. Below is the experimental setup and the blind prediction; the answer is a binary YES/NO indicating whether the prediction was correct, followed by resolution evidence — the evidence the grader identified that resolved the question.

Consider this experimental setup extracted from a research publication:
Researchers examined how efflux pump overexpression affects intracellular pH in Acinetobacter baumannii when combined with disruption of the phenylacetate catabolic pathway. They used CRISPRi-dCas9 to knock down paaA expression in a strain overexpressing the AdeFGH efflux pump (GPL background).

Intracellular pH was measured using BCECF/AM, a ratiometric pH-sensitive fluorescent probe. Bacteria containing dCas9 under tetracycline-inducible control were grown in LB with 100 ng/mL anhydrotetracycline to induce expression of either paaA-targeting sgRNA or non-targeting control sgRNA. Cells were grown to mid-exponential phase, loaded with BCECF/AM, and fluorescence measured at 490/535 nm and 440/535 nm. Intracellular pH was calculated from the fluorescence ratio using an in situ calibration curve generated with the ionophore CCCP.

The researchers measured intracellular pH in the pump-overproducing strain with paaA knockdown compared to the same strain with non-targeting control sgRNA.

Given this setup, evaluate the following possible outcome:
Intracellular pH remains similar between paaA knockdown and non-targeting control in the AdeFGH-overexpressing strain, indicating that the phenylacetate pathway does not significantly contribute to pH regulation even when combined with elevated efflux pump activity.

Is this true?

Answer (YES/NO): NO